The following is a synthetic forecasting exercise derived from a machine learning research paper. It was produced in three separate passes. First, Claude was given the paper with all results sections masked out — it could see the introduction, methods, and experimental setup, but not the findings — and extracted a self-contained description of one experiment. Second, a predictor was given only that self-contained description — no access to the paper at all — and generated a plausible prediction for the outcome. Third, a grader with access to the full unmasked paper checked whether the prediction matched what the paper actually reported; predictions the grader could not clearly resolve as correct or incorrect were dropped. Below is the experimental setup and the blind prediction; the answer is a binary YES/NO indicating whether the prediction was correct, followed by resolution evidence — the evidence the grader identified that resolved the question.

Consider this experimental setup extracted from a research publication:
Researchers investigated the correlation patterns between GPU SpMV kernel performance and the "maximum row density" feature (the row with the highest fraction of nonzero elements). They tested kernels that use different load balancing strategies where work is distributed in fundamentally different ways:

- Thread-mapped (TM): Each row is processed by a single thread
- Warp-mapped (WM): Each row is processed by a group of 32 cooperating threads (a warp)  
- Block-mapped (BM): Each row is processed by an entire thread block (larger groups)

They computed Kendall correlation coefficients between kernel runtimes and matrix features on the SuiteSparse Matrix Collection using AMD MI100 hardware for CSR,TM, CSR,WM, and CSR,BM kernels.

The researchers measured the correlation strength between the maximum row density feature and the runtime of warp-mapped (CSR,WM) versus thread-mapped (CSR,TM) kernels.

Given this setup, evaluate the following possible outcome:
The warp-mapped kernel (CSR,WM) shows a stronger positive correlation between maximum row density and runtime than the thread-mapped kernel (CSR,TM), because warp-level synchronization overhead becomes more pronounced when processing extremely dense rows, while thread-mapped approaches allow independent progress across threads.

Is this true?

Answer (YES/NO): YES